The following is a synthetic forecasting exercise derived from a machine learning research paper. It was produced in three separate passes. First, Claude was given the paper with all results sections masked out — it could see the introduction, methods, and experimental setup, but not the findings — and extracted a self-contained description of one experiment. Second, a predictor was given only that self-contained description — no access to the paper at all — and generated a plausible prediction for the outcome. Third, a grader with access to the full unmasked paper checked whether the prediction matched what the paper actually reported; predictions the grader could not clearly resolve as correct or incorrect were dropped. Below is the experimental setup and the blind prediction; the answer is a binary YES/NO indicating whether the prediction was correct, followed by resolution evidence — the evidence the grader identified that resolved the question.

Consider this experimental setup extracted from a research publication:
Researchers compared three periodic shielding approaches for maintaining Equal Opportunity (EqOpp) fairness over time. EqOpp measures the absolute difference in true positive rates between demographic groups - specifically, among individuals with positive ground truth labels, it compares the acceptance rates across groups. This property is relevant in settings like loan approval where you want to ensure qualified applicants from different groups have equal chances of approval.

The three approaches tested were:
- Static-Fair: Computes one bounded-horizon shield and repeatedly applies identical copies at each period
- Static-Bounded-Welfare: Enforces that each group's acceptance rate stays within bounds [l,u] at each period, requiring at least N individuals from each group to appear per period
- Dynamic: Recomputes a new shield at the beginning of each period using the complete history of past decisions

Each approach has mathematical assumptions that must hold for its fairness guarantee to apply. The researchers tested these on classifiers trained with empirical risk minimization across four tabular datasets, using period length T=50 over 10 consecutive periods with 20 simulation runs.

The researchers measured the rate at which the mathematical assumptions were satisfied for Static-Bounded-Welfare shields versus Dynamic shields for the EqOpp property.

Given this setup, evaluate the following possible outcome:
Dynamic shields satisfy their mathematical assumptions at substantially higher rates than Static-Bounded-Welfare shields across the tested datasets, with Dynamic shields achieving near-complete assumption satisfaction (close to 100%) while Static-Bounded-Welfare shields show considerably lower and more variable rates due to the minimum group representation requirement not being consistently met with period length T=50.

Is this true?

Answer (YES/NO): NO